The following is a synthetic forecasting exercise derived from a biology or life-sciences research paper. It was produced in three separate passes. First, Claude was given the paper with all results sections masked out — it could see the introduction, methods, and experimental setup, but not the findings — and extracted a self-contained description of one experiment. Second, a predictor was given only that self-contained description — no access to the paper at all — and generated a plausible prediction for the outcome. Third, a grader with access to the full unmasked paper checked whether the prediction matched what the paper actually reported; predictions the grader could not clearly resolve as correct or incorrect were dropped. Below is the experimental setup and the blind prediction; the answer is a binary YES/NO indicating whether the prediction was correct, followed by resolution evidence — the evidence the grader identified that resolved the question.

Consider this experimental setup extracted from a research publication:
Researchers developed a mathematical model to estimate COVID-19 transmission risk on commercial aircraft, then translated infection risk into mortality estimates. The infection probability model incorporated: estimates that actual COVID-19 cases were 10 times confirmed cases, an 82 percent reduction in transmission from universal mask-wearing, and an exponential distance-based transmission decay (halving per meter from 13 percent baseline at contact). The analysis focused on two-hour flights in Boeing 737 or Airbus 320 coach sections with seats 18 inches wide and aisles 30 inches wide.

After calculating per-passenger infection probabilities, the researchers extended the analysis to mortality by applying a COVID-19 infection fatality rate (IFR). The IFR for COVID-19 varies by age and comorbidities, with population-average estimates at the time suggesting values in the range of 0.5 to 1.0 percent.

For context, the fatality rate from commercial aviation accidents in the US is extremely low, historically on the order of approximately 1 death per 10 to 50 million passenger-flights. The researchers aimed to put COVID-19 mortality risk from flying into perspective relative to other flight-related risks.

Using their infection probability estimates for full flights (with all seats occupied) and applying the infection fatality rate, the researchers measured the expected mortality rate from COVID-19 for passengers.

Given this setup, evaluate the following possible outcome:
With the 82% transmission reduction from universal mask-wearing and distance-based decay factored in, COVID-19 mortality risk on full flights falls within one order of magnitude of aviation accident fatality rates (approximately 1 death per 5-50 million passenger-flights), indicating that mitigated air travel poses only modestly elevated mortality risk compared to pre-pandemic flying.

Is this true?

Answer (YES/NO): NO